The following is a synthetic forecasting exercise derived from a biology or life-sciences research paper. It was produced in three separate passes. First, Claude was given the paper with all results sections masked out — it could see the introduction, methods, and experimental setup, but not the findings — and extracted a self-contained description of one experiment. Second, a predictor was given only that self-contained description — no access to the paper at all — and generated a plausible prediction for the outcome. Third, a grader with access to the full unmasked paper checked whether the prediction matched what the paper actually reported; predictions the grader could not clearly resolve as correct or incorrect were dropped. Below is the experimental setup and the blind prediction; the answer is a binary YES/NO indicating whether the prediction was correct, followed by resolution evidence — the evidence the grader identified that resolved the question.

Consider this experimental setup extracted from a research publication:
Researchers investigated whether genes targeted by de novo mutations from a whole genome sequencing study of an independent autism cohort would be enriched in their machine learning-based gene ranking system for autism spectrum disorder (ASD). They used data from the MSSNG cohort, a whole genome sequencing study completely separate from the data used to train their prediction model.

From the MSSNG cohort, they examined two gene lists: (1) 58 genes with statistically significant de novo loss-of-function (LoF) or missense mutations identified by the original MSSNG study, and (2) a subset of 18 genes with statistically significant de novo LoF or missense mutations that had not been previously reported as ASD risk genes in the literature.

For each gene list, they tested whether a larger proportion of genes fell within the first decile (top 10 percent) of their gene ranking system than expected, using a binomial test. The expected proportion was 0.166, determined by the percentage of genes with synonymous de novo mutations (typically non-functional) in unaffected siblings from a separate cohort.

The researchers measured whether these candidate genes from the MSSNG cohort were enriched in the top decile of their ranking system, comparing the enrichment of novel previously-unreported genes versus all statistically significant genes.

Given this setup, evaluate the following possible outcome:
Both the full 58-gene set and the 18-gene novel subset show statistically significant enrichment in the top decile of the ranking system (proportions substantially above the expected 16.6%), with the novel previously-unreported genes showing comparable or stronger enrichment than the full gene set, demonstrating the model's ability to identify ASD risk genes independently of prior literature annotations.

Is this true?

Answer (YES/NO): NO